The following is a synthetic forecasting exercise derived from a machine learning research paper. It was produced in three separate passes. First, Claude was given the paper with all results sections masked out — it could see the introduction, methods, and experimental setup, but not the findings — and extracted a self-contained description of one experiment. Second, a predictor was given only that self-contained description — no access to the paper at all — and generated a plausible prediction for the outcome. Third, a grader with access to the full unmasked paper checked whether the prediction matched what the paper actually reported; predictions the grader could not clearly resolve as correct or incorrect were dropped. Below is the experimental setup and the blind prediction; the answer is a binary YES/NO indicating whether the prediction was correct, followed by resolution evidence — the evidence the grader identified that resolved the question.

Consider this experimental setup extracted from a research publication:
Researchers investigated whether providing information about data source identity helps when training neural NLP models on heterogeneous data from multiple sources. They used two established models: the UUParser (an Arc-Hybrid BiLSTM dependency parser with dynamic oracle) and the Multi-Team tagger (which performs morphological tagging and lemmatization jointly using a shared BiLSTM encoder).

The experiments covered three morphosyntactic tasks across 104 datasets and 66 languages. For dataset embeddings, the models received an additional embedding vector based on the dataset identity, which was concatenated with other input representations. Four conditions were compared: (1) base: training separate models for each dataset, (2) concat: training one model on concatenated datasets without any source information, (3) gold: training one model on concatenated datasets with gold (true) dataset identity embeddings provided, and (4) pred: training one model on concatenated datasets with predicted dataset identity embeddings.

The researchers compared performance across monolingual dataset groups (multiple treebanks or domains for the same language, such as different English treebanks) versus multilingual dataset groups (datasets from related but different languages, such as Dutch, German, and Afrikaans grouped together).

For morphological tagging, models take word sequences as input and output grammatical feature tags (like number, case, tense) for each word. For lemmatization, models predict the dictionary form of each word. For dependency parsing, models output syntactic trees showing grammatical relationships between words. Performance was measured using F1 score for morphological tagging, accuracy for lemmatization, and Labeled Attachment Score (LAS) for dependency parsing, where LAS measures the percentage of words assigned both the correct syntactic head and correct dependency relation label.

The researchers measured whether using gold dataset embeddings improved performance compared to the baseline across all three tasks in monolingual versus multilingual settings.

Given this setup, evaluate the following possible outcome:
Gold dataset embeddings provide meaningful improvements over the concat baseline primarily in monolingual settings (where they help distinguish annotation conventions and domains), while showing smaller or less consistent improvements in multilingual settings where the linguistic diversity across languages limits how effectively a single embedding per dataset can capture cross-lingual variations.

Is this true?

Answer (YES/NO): YES